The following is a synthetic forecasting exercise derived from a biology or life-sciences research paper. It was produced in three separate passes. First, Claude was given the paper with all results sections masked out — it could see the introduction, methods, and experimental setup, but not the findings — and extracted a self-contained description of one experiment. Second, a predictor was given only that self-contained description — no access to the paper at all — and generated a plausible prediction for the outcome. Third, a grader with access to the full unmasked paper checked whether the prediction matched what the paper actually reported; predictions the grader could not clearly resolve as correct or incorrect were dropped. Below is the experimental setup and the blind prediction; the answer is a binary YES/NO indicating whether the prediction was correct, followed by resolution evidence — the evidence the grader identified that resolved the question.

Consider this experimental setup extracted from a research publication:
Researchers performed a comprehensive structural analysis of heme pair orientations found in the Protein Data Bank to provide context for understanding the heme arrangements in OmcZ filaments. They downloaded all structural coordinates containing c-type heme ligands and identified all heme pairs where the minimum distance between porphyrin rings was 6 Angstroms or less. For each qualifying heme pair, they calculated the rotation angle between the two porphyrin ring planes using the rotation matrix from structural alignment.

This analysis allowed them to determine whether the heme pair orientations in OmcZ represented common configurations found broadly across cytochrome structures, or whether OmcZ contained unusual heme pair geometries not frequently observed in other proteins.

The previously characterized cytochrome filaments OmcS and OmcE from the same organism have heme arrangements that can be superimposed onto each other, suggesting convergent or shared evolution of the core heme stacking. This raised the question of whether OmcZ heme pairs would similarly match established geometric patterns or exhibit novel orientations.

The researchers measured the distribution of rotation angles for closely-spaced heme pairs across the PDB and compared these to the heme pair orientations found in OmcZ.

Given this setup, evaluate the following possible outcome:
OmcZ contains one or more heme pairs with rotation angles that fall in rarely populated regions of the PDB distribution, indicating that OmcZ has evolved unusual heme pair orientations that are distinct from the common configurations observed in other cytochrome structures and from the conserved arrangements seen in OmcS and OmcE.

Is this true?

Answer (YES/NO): YES